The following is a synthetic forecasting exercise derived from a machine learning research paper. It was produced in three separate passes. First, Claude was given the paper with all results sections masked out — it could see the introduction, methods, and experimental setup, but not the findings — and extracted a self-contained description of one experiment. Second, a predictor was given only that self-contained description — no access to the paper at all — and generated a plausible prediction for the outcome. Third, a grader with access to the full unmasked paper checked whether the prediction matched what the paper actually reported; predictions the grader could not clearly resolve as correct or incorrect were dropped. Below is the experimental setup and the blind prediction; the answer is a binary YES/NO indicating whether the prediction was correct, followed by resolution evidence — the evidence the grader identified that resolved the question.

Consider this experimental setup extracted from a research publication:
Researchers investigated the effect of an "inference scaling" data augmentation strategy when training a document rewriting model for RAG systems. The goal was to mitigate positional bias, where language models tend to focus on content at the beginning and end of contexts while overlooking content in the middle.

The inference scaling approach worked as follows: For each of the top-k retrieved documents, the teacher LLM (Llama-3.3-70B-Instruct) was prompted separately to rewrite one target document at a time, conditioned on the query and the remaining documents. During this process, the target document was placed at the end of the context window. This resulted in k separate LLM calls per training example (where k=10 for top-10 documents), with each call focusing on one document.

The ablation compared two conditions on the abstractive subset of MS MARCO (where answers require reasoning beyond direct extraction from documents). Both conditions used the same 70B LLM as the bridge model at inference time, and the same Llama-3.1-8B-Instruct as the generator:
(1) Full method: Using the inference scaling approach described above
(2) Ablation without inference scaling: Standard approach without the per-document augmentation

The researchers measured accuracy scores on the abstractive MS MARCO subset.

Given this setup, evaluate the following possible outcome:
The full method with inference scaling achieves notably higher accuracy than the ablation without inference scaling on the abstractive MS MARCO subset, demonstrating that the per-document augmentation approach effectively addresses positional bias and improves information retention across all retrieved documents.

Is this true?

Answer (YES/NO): YES